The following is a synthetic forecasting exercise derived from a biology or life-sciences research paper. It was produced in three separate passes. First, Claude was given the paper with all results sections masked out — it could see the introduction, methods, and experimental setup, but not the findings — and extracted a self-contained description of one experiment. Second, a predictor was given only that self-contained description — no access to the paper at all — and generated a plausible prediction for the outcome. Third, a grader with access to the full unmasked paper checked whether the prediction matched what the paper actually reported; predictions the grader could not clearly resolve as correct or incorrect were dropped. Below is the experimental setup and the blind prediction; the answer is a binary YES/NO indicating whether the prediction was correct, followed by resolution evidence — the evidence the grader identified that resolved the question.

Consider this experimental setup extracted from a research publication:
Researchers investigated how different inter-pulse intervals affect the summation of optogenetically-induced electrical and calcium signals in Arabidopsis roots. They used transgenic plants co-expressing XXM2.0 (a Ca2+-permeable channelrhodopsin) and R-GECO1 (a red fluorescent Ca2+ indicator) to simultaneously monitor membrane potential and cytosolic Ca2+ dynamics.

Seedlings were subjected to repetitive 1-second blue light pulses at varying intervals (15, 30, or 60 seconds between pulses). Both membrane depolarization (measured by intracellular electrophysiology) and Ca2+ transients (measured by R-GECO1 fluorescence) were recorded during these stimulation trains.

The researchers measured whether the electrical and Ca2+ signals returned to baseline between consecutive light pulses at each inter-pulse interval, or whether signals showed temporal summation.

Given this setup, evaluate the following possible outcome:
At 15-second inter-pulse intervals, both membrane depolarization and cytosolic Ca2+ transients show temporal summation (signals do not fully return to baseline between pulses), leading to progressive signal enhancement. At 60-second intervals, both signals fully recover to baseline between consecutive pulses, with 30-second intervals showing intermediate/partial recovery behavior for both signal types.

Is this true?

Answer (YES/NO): NO